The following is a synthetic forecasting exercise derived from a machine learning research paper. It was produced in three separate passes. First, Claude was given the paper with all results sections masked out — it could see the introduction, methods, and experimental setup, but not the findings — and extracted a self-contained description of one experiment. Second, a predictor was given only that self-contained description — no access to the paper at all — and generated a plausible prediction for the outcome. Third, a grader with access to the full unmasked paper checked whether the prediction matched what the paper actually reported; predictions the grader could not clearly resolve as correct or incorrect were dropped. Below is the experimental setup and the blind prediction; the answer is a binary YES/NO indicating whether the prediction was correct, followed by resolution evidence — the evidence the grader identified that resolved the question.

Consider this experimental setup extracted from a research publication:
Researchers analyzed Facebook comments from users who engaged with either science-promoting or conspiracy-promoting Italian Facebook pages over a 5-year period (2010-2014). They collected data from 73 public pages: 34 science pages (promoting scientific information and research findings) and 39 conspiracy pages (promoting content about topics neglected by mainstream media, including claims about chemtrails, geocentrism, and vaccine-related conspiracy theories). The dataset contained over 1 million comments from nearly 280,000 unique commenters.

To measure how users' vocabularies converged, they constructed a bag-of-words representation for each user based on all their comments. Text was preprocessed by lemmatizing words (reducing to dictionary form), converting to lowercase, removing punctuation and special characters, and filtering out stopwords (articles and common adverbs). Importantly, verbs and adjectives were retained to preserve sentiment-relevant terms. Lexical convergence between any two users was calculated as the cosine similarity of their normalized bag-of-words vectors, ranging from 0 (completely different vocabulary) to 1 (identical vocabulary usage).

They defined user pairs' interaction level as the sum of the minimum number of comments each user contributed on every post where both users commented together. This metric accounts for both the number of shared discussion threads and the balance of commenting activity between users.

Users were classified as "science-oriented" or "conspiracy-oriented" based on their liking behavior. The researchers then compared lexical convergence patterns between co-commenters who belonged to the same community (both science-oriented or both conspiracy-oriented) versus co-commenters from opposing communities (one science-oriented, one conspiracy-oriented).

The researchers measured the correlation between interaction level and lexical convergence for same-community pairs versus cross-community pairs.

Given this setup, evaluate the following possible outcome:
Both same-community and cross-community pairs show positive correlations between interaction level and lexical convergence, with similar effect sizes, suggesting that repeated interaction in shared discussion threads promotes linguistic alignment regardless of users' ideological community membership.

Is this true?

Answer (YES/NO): YES